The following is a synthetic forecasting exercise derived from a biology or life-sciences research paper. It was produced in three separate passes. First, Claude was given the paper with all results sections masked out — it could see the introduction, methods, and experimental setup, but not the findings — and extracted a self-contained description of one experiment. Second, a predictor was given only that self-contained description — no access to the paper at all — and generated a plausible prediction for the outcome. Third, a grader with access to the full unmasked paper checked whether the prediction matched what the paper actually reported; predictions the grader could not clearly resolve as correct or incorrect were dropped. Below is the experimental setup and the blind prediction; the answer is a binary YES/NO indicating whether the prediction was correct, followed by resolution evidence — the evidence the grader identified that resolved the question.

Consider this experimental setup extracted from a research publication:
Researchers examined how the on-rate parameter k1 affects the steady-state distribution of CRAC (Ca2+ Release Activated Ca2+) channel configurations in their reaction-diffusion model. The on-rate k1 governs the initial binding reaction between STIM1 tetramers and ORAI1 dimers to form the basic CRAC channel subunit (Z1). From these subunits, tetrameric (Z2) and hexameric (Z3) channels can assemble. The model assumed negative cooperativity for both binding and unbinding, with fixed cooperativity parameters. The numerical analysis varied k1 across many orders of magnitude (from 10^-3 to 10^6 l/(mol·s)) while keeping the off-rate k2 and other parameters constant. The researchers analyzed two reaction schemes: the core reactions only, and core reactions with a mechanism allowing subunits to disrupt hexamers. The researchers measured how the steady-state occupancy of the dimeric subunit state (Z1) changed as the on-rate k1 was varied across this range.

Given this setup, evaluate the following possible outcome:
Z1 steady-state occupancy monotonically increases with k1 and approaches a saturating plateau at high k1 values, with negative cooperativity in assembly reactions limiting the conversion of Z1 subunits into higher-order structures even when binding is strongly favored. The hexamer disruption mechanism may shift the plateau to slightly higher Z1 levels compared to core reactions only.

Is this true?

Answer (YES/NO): NO